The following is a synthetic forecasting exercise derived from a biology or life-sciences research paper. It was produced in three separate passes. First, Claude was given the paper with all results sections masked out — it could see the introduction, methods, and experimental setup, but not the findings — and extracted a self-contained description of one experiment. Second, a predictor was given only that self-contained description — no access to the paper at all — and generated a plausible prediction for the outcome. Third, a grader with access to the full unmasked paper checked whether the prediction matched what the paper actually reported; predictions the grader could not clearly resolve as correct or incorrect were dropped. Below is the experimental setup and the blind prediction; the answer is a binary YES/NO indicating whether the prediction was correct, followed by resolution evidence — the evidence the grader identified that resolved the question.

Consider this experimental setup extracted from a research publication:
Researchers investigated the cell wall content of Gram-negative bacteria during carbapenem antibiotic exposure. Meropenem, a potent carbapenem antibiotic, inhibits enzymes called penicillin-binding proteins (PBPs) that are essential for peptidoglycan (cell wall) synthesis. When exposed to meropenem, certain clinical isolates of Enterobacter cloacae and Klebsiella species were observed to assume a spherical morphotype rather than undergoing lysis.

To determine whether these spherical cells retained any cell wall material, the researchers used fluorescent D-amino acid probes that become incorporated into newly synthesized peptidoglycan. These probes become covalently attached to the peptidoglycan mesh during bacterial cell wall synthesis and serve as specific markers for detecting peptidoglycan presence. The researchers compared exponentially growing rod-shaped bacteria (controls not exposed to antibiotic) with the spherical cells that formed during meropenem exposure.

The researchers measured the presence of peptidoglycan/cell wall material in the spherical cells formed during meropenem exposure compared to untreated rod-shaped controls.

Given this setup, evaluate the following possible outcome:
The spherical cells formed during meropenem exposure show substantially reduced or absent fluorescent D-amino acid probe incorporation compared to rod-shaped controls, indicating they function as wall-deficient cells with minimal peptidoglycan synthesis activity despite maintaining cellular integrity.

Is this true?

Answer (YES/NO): YES